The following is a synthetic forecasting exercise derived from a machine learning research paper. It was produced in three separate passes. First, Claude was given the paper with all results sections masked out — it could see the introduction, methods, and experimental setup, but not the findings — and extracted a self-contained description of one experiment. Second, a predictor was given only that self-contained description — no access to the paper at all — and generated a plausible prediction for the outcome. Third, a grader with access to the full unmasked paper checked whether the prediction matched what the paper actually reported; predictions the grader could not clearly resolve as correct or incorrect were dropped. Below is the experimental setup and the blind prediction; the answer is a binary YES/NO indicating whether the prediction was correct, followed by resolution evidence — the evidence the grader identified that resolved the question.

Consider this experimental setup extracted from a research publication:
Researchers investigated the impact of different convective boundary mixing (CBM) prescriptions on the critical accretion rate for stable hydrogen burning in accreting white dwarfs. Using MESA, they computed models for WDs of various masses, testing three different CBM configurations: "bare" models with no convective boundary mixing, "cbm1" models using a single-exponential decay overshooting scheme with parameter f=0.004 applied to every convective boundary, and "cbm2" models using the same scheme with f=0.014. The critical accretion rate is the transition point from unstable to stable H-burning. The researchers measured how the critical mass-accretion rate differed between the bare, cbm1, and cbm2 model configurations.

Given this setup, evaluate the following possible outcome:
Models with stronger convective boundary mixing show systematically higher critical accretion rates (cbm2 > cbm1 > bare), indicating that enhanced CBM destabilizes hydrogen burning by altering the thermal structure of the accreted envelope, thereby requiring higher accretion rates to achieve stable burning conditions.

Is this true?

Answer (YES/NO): NO